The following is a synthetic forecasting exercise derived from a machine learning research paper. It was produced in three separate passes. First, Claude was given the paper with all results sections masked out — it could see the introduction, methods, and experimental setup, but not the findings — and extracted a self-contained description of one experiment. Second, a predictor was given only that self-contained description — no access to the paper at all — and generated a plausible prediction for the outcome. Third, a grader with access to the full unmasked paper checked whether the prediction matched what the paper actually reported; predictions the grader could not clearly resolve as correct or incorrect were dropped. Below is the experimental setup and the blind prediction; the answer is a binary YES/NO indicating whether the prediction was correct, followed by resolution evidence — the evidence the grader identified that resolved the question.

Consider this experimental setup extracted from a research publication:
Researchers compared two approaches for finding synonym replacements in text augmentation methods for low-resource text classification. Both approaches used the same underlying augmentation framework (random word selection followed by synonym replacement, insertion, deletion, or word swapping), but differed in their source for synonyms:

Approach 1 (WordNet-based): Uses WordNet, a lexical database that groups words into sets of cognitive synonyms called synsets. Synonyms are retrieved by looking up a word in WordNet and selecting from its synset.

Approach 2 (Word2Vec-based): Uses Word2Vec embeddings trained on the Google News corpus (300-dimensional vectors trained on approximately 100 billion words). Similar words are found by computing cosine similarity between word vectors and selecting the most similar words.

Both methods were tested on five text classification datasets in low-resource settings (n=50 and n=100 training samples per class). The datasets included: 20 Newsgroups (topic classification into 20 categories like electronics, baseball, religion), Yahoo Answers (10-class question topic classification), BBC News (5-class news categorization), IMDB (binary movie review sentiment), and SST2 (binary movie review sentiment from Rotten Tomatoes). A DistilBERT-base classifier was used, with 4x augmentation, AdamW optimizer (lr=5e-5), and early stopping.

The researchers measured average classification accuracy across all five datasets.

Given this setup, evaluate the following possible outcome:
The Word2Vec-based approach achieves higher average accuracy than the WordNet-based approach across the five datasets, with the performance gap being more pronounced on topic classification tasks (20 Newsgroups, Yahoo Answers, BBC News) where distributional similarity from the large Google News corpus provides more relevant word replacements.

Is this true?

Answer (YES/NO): NO